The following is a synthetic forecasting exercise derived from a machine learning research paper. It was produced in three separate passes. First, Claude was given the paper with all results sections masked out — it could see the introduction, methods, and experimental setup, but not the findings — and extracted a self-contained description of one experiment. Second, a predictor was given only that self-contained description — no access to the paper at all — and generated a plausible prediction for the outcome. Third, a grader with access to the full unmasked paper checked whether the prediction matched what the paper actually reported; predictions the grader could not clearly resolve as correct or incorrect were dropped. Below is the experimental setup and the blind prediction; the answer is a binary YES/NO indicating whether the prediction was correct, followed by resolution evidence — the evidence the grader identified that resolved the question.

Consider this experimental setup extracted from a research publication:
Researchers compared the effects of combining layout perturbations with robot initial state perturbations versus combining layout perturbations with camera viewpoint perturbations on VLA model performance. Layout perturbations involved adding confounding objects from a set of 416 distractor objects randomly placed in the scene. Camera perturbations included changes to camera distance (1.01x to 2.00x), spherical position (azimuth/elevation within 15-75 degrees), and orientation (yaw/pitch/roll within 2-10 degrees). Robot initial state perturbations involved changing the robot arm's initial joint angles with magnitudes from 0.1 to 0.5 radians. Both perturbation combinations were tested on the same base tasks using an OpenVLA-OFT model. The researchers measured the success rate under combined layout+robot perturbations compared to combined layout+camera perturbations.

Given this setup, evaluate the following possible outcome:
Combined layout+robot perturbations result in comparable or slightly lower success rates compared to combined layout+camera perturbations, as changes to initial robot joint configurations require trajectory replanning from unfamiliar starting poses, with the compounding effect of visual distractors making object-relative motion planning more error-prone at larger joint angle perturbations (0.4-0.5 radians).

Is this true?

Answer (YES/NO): NO